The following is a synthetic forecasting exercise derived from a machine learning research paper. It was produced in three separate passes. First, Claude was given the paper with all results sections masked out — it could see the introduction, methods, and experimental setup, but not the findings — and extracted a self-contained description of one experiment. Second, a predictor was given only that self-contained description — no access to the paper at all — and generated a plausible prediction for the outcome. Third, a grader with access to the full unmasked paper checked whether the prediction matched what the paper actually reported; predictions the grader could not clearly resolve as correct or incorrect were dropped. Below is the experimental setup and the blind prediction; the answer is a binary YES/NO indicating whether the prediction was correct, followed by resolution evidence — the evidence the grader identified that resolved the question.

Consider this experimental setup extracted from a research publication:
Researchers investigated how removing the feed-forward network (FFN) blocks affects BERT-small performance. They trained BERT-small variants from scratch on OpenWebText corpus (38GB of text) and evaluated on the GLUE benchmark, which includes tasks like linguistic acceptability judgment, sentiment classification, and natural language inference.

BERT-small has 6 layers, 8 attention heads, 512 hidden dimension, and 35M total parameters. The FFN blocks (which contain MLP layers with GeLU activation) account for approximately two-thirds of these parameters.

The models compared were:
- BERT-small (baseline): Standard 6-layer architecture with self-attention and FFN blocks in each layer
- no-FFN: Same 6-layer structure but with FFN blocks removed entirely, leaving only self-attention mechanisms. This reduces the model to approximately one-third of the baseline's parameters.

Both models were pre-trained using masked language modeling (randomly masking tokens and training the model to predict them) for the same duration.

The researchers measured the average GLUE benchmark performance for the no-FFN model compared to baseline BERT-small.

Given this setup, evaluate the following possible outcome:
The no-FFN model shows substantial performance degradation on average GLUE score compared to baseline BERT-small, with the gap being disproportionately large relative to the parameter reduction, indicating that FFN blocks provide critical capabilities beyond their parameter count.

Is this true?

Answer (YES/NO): NO